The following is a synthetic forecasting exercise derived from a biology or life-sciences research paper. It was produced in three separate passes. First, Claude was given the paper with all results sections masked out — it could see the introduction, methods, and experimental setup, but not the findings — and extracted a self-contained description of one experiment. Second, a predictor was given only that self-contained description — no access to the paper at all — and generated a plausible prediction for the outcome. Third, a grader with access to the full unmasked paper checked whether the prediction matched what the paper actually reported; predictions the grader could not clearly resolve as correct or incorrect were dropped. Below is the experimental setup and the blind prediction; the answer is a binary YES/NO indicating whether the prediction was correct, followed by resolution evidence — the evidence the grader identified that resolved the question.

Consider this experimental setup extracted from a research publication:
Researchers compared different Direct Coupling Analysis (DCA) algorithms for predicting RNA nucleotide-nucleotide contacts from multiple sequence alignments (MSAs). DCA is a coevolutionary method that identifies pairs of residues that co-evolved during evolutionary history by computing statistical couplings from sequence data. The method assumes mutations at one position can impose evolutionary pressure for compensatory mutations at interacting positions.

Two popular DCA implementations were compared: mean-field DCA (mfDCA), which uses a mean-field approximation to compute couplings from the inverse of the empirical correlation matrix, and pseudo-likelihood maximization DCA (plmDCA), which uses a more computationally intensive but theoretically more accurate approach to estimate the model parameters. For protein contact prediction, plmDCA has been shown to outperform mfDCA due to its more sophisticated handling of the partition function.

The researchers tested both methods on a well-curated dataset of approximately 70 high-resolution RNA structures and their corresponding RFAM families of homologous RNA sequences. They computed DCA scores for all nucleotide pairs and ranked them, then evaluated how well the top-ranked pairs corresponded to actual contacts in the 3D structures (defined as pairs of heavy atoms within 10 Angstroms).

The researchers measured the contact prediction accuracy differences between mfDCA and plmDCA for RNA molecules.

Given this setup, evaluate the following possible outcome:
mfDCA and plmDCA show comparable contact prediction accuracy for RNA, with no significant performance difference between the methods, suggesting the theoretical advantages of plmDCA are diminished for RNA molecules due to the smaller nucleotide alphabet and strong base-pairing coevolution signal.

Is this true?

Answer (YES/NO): YES